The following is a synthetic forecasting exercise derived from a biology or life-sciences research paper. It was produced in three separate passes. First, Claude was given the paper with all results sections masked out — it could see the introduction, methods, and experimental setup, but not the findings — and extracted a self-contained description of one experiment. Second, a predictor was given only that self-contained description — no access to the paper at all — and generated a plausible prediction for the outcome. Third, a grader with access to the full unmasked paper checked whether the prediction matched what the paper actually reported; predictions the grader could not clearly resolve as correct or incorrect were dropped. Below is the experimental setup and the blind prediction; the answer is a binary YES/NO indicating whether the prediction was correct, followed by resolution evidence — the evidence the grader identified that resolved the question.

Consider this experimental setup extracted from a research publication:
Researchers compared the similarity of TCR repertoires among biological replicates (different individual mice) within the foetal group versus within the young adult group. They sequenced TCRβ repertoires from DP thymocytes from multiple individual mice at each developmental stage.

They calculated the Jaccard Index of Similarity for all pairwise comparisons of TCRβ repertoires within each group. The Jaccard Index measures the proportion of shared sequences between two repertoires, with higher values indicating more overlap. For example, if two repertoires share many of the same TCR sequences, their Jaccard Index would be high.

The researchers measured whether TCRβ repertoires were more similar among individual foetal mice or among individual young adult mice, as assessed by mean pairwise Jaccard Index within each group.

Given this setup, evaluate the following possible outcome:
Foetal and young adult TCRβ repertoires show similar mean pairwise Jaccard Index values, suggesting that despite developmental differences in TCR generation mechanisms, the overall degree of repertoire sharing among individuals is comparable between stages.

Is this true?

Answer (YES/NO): NO